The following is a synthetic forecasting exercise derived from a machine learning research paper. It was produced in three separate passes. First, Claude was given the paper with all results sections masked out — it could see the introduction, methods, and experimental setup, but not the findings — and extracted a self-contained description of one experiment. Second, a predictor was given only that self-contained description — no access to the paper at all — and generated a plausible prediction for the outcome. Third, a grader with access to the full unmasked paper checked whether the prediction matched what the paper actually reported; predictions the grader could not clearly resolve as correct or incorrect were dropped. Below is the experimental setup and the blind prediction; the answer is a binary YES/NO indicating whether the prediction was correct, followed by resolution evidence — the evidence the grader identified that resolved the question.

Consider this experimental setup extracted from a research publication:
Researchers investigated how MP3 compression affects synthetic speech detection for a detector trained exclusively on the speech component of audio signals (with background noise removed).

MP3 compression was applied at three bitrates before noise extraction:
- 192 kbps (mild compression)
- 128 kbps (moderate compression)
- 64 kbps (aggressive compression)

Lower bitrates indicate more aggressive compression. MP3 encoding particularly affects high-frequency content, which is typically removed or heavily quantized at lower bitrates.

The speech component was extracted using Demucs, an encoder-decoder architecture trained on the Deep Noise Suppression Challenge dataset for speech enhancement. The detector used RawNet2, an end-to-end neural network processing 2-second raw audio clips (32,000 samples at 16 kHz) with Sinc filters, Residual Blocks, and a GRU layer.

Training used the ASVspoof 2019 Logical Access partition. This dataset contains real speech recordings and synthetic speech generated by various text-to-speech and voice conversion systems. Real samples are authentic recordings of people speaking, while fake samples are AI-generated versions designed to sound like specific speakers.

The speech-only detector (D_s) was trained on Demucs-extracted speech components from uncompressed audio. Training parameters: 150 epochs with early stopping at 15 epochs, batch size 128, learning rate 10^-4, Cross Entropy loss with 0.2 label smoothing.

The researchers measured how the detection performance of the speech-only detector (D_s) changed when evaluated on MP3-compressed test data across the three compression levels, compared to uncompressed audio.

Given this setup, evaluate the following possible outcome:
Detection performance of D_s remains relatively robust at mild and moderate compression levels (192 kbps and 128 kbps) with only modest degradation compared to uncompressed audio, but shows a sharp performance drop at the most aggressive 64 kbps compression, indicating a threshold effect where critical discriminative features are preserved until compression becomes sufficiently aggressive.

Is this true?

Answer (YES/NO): NO